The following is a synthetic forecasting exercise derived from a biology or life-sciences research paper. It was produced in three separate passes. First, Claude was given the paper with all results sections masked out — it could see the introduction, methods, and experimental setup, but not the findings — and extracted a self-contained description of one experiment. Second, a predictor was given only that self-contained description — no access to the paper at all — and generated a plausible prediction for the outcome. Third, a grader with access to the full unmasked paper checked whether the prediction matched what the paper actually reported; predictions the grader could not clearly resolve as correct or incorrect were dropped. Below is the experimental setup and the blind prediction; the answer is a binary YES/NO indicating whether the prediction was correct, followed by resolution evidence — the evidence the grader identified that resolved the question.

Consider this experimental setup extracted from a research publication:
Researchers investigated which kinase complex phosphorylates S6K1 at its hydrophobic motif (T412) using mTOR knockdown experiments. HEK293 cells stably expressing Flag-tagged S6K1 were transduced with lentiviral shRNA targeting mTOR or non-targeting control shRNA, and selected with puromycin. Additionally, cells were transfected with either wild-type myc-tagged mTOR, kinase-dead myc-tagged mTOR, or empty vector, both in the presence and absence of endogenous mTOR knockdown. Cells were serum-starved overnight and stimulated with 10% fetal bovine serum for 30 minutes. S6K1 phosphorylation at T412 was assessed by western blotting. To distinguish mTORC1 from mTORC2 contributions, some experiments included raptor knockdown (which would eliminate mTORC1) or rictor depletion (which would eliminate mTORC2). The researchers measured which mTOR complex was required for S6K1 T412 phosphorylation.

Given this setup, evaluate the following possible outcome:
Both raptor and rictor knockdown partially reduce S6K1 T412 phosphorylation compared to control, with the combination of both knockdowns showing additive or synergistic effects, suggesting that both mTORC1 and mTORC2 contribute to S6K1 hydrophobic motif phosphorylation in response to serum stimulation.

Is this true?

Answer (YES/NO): NO